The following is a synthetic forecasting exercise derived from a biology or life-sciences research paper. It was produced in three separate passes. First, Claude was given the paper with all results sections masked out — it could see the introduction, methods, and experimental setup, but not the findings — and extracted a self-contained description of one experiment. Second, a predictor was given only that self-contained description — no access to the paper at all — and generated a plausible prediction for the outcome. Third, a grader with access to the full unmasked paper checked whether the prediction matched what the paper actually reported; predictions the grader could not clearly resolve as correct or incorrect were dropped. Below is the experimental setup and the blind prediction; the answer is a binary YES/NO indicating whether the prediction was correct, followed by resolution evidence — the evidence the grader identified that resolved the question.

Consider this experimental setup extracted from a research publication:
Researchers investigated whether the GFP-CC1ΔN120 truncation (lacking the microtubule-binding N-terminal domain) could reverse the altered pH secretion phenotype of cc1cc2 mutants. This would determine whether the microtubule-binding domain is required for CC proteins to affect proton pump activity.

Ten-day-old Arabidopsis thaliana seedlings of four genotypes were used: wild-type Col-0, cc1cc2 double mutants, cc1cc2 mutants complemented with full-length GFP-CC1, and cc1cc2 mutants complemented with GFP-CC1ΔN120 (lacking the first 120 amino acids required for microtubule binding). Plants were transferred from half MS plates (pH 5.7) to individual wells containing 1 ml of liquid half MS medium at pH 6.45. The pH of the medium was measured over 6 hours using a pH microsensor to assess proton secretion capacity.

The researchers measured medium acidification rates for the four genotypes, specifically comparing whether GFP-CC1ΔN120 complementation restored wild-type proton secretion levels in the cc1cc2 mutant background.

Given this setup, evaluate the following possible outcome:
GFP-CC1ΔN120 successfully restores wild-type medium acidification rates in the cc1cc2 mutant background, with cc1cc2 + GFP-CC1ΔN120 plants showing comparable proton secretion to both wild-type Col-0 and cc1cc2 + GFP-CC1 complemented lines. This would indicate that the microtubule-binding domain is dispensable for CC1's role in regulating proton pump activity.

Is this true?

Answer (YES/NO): NO